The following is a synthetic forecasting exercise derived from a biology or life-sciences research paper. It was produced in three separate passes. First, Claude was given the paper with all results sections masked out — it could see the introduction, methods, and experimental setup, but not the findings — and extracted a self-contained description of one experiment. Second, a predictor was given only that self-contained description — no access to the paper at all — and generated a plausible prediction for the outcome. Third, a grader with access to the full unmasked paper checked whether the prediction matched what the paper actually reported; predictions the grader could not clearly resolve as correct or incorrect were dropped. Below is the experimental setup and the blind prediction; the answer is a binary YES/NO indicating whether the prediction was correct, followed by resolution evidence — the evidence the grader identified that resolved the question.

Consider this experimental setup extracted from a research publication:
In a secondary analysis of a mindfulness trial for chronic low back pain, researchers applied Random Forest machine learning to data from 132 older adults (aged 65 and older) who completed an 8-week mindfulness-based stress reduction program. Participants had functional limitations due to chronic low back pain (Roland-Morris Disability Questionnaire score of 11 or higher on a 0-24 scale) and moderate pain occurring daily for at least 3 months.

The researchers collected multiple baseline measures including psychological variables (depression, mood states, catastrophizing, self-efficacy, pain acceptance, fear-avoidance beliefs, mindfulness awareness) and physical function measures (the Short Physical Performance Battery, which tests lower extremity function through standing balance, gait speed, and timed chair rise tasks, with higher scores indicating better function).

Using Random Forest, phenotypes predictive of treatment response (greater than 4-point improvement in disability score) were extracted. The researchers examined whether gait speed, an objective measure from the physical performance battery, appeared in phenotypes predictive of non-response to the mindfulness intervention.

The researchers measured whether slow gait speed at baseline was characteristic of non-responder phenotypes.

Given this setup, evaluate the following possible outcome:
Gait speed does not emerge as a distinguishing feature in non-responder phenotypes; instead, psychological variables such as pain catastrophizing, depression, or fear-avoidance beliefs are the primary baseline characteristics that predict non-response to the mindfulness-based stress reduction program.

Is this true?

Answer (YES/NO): NO